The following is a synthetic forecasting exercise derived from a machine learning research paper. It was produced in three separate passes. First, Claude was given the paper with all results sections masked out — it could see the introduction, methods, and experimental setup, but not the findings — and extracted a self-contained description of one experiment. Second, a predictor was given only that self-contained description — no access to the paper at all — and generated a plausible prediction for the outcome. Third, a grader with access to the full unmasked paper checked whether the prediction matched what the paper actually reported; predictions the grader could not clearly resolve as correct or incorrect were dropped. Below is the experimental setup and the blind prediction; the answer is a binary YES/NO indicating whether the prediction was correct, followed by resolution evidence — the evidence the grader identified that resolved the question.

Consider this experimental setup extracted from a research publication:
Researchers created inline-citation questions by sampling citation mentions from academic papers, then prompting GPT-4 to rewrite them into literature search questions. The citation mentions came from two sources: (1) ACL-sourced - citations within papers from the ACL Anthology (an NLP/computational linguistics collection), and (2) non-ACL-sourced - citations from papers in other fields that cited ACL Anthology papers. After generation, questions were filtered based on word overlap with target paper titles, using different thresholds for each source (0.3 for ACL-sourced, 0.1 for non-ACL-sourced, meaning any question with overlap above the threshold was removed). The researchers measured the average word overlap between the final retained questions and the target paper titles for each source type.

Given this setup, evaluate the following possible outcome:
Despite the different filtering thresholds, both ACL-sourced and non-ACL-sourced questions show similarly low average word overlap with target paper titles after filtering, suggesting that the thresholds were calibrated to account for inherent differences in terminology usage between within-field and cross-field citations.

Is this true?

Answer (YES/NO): YES